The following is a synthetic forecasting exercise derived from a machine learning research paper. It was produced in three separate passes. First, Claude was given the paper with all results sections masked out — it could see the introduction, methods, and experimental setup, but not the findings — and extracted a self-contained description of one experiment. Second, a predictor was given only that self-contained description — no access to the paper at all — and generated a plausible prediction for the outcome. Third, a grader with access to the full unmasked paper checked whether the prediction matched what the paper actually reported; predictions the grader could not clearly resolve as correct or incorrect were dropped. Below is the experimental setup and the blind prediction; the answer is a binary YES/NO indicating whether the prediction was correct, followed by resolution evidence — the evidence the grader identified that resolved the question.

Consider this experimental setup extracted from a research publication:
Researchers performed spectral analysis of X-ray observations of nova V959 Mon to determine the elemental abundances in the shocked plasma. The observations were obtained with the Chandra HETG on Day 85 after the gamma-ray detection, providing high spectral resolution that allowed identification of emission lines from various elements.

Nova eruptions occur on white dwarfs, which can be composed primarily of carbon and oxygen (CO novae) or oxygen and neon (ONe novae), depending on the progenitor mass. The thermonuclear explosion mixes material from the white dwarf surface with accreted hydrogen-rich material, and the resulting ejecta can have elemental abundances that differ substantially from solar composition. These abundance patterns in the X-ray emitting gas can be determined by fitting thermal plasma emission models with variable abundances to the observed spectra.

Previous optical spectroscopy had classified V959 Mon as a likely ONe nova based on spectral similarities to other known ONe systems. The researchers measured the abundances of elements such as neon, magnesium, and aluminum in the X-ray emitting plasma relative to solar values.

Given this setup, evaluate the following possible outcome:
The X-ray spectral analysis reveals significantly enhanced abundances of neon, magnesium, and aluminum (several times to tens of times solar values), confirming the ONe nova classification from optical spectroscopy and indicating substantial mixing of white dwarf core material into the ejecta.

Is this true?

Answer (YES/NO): YES